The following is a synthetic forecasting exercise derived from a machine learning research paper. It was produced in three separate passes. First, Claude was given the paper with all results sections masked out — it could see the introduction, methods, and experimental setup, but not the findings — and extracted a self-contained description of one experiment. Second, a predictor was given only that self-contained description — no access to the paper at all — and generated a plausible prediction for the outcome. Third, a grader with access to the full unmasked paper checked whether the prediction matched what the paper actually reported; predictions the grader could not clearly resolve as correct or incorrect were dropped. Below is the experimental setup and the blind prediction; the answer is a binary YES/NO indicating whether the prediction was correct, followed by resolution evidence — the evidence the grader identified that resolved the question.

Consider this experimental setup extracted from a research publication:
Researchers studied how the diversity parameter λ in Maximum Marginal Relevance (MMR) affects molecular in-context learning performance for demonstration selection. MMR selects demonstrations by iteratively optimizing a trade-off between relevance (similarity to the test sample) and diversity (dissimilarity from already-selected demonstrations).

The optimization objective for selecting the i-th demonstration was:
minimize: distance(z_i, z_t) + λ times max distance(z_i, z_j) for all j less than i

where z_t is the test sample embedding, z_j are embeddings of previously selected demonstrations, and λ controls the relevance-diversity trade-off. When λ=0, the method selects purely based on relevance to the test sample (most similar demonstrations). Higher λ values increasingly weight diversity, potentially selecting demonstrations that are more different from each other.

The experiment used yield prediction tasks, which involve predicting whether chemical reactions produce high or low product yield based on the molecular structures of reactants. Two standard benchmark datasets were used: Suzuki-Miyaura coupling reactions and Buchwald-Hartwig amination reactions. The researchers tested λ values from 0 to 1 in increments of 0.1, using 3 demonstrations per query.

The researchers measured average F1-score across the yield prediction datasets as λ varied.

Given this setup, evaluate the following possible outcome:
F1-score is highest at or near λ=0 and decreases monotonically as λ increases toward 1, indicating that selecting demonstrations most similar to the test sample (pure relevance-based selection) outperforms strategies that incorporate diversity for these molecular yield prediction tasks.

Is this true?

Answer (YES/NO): NO